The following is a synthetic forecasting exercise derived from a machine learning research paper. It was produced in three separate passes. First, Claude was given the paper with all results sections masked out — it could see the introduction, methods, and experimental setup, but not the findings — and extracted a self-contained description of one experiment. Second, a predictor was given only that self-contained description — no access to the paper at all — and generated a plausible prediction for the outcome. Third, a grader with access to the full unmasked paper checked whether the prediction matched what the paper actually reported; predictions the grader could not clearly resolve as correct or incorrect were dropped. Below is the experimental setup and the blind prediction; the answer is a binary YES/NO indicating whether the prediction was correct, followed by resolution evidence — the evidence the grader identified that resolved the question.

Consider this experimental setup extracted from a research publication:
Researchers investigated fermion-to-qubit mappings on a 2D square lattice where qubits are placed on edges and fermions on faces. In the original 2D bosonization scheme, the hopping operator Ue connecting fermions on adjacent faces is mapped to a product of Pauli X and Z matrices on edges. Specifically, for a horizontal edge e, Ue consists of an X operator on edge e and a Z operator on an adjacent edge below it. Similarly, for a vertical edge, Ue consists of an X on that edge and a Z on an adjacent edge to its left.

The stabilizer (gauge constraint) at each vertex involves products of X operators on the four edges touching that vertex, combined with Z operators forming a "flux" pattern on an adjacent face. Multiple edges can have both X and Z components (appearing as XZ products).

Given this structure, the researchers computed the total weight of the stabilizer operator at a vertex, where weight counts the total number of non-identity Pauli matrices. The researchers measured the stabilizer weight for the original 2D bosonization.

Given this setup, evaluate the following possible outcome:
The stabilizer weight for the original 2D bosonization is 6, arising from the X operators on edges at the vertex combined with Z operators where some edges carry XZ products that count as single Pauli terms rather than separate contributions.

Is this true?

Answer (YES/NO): YES